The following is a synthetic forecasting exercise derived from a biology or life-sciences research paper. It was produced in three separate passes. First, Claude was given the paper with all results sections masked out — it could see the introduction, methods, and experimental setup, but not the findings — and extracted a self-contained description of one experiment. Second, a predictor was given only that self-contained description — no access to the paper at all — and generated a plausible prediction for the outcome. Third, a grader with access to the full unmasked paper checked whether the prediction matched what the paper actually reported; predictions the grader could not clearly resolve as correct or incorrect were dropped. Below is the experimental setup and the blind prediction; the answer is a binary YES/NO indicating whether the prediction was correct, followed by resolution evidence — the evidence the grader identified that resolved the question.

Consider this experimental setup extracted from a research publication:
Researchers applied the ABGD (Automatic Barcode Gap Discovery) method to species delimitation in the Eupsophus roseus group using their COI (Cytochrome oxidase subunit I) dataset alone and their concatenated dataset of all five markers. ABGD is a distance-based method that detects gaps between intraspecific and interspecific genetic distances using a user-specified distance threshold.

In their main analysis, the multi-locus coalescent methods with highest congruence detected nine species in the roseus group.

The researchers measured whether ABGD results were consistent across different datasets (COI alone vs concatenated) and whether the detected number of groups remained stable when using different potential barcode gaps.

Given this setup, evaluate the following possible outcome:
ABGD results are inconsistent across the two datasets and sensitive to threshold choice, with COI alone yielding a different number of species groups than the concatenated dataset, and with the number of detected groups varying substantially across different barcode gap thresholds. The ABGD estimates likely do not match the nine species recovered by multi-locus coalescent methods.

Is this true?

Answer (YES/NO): YES